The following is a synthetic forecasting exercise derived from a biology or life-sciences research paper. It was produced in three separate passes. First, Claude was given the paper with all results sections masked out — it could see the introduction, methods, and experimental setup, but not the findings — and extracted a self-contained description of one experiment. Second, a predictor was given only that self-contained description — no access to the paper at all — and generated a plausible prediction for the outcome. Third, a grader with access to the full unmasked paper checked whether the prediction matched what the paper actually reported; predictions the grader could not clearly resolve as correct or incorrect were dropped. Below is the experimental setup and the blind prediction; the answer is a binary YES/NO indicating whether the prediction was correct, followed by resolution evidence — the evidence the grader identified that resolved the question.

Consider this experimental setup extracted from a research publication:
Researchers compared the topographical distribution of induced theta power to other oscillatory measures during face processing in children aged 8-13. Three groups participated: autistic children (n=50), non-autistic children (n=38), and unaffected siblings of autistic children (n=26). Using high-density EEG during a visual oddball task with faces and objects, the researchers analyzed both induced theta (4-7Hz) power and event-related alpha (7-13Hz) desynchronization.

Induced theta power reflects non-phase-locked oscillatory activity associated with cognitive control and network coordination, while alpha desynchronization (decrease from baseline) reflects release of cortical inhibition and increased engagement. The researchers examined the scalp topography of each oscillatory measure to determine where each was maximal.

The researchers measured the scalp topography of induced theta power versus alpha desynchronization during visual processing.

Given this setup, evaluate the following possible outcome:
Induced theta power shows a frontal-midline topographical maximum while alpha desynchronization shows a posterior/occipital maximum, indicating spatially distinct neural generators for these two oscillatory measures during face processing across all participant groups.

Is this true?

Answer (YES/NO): NO